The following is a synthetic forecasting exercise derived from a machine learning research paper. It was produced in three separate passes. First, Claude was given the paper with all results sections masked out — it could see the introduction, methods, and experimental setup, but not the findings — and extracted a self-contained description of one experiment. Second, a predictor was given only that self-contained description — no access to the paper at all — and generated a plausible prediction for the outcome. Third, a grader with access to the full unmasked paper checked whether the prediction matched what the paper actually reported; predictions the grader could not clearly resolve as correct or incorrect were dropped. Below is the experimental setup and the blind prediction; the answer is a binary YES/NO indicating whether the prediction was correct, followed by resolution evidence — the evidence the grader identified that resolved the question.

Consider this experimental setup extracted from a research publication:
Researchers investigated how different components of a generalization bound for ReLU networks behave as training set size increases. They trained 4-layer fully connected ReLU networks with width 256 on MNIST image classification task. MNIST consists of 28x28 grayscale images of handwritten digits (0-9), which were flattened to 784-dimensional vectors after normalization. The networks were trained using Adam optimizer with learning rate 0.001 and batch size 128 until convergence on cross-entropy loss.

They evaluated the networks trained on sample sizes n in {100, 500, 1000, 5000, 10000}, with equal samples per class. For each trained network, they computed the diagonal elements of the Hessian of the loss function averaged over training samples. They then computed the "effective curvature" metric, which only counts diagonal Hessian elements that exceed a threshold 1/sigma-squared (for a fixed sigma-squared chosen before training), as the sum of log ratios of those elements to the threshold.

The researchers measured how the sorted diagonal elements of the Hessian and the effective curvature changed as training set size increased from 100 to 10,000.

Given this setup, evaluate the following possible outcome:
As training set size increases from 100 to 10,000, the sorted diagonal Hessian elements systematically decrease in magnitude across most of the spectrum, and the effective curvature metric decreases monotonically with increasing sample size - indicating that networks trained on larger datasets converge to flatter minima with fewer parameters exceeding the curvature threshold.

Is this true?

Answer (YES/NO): YES